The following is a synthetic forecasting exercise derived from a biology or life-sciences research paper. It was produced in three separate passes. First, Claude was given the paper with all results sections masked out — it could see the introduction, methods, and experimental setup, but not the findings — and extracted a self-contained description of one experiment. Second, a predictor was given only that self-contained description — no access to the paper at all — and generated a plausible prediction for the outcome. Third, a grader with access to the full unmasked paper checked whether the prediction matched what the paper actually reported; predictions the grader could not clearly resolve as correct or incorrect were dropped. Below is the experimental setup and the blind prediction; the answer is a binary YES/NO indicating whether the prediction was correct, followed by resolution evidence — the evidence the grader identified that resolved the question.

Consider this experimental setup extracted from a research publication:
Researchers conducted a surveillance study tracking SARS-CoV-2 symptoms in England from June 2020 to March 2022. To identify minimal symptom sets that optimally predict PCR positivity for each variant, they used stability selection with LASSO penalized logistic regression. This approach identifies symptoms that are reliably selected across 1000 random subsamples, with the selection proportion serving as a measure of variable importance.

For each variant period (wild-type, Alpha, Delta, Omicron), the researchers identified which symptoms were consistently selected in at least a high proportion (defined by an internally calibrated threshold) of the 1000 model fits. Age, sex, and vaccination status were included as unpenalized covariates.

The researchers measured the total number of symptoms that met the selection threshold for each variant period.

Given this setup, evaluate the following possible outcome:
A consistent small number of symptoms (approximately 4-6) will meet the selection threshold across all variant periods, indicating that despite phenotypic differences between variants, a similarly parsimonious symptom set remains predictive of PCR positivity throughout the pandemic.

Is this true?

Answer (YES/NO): NO